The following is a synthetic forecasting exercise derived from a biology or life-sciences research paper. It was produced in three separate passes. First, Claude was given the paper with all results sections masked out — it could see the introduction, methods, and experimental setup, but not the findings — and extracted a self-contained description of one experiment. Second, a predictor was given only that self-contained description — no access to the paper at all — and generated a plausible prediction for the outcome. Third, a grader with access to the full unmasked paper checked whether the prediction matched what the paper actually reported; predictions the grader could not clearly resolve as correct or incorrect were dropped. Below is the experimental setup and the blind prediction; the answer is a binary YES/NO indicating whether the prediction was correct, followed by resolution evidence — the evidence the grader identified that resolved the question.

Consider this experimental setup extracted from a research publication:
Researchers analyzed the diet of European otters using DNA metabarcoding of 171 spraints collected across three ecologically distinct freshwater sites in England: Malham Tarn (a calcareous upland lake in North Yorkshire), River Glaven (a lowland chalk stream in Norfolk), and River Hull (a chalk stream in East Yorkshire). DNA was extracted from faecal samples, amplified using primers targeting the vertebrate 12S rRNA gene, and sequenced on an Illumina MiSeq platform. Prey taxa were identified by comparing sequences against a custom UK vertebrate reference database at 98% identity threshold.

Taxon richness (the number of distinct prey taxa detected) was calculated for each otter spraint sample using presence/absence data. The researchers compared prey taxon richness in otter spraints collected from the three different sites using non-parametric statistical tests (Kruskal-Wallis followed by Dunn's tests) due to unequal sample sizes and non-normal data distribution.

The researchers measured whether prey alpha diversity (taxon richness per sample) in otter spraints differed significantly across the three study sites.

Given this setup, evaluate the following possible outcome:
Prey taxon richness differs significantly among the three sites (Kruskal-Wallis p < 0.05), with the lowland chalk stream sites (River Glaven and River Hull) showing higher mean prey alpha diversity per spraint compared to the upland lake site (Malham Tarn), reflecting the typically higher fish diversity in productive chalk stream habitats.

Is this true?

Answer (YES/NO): NO